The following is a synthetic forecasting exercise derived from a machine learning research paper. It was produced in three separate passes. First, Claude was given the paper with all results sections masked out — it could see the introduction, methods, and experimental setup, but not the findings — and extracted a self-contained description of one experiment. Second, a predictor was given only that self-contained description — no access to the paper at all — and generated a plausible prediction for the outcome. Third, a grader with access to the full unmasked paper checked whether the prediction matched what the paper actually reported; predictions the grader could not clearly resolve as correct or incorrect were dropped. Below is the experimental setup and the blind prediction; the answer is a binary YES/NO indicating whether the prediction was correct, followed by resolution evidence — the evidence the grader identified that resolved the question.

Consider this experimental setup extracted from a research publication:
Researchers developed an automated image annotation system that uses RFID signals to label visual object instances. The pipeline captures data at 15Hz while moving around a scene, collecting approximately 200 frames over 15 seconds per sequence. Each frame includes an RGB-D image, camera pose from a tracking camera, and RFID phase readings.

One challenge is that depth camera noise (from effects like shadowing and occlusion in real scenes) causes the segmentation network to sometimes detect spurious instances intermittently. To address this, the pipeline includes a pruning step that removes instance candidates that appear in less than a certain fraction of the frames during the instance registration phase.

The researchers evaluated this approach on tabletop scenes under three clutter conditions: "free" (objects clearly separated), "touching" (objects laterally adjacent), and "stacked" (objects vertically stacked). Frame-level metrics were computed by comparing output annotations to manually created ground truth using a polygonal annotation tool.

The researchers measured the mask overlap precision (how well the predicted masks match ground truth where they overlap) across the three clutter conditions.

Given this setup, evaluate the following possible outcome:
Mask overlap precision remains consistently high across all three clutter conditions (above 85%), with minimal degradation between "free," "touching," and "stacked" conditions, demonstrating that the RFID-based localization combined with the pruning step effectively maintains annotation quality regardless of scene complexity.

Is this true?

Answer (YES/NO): NO